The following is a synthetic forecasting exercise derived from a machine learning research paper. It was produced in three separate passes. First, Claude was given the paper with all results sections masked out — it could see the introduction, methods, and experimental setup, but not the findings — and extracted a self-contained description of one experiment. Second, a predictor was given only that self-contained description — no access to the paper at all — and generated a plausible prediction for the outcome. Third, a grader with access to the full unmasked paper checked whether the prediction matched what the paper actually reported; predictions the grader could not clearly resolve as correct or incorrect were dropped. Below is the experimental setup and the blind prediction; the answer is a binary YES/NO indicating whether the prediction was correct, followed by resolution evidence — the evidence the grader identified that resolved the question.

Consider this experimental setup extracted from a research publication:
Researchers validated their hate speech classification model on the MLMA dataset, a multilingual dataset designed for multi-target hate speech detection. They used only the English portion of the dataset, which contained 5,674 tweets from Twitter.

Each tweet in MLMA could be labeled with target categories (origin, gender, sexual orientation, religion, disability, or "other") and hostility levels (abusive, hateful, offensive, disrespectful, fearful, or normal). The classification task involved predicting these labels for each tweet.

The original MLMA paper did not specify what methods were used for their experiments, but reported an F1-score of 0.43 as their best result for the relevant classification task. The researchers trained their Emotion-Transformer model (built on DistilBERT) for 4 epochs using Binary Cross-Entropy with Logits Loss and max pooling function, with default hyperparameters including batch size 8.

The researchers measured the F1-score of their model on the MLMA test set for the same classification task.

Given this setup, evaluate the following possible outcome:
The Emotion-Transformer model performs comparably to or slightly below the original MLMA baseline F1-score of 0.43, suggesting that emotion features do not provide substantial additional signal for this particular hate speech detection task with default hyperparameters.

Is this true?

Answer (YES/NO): YES